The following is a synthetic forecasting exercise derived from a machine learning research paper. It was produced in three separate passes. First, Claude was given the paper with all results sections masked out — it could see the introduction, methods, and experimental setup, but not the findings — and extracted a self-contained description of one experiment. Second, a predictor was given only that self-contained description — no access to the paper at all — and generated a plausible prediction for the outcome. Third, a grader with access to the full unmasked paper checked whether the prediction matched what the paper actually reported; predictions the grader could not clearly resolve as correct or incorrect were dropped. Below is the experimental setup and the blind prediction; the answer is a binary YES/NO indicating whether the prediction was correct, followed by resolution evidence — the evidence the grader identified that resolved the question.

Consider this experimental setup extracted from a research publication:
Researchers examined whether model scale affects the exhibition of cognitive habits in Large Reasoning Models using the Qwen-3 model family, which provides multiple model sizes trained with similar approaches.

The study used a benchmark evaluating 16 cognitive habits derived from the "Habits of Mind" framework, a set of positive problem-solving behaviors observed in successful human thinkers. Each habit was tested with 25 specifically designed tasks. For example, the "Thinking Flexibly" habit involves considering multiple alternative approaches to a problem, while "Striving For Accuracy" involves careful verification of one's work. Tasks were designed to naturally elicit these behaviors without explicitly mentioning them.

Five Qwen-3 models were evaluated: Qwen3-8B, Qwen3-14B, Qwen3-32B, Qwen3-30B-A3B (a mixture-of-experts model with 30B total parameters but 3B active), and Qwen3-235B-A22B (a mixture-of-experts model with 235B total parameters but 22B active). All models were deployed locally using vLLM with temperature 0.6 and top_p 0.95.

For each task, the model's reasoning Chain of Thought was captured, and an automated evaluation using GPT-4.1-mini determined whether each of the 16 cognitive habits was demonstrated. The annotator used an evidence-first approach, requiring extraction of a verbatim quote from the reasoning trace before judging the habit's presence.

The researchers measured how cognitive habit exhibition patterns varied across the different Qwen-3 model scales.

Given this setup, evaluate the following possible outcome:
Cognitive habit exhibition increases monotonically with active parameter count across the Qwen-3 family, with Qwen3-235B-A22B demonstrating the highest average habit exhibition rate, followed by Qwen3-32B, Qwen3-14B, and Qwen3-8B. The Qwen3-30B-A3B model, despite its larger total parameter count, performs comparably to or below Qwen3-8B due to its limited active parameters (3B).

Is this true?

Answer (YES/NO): NO